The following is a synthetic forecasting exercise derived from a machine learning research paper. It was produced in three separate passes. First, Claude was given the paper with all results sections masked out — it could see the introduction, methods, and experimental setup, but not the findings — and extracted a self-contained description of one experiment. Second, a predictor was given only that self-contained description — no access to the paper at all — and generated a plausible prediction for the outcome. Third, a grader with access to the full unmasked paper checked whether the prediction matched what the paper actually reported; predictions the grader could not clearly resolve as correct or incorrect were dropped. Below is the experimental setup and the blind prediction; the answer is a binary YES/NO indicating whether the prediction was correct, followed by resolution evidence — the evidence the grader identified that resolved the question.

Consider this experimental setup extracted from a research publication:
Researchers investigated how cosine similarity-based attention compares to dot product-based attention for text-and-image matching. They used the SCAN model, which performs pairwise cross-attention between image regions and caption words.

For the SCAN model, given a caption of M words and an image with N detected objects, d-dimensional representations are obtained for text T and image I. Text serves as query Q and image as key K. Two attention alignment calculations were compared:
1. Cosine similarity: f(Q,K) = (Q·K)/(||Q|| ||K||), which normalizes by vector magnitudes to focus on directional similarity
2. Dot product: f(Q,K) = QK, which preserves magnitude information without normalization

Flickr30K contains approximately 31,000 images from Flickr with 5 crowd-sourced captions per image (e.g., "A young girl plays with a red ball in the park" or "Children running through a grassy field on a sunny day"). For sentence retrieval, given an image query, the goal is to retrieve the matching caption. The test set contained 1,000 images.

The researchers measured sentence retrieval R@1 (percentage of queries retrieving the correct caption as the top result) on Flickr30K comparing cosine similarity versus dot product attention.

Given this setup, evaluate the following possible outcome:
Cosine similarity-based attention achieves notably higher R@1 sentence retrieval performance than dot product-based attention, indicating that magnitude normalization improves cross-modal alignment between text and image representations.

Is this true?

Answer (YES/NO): NO